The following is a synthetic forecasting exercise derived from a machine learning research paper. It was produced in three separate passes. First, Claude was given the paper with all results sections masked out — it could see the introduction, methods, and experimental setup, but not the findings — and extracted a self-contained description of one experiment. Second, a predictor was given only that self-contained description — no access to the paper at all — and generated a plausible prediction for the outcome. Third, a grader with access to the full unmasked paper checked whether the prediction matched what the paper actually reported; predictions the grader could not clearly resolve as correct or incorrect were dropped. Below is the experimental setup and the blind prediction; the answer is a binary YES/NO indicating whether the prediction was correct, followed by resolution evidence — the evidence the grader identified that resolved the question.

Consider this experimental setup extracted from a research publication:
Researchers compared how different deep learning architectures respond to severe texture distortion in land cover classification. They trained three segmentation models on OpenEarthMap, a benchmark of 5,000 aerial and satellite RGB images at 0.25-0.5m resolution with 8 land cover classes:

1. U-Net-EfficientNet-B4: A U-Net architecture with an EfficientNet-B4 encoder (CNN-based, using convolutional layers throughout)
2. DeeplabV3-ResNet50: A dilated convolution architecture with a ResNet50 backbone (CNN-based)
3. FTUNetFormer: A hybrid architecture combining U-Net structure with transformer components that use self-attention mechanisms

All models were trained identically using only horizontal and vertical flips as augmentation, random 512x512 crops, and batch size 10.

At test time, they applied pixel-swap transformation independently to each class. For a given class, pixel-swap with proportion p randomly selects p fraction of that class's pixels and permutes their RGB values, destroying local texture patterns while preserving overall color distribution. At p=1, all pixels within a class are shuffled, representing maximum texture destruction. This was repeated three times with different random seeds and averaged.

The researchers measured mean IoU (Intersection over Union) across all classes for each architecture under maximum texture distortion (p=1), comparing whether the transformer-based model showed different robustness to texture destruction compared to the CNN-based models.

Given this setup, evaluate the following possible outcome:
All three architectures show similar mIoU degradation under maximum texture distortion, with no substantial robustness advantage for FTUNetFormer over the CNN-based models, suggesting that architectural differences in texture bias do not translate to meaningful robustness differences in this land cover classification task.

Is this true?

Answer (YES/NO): NO